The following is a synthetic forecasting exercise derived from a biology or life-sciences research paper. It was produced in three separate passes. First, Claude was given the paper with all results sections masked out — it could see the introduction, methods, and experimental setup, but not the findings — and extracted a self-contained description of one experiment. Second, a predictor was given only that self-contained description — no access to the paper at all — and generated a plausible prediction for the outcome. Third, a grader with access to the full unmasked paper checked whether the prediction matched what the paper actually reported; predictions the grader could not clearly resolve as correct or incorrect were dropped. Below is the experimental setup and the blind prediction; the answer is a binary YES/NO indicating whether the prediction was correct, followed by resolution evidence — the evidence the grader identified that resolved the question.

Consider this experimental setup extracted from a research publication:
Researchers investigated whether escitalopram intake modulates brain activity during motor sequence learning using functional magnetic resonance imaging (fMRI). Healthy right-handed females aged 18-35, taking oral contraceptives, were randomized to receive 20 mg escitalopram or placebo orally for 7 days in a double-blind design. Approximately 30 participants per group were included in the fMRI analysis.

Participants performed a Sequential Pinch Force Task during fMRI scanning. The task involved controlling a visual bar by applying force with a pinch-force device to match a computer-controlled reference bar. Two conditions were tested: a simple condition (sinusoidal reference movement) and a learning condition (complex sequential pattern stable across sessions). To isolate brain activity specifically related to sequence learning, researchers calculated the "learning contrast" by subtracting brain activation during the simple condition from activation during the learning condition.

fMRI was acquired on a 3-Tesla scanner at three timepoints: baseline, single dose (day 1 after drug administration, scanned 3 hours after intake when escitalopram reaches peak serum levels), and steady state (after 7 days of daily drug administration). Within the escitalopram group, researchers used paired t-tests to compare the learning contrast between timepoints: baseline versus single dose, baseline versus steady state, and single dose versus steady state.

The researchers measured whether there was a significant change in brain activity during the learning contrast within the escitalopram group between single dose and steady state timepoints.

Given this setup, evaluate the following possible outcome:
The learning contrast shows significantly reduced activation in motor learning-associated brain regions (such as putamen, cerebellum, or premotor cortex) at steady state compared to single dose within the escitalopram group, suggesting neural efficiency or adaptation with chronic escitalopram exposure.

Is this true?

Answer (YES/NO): YES